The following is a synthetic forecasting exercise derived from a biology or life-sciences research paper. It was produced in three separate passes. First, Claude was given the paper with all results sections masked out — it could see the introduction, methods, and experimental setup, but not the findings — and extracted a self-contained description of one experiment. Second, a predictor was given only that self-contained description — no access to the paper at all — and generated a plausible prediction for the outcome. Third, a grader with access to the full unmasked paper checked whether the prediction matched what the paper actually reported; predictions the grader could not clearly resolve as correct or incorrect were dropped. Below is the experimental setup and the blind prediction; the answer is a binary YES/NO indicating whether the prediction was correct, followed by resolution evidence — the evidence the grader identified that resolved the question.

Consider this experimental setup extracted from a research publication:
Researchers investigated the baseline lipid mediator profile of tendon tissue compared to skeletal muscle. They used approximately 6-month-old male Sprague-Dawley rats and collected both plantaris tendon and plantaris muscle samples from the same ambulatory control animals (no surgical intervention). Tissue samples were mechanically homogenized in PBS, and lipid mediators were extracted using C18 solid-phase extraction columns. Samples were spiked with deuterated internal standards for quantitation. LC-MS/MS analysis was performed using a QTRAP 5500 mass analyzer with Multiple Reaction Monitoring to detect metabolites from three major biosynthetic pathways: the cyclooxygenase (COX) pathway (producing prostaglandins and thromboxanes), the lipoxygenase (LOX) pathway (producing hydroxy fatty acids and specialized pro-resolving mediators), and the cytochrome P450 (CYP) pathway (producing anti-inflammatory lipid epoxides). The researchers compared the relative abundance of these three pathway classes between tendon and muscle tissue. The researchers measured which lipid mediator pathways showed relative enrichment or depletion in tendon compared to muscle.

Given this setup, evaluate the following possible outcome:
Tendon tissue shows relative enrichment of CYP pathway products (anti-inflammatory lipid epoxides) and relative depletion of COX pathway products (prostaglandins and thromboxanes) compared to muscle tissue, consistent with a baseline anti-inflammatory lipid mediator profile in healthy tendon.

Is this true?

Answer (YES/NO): NO